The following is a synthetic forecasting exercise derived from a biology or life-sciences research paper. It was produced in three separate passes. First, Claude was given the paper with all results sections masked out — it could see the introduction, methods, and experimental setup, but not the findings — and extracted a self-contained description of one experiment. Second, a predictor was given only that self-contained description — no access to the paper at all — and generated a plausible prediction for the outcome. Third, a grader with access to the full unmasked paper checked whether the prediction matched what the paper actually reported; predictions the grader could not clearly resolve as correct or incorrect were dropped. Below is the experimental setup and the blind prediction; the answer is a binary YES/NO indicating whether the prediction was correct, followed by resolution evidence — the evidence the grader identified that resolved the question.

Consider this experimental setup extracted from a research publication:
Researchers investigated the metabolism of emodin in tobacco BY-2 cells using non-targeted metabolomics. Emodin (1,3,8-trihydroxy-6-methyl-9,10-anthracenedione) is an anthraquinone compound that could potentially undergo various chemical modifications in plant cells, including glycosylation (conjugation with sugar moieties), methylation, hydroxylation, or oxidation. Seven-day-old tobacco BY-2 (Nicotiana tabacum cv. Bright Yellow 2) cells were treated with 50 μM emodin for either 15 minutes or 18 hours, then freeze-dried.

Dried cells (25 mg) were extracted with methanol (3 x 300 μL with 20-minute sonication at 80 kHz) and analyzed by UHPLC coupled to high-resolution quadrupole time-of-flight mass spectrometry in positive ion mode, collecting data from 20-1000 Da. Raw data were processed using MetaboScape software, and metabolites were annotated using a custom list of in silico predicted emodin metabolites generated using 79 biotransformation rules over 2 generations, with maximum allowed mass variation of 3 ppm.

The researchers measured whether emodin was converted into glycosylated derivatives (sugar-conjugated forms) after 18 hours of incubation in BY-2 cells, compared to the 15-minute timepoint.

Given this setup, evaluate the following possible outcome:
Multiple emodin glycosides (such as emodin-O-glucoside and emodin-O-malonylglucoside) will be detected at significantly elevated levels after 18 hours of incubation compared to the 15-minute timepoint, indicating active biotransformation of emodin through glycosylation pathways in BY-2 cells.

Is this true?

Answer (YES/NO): YES